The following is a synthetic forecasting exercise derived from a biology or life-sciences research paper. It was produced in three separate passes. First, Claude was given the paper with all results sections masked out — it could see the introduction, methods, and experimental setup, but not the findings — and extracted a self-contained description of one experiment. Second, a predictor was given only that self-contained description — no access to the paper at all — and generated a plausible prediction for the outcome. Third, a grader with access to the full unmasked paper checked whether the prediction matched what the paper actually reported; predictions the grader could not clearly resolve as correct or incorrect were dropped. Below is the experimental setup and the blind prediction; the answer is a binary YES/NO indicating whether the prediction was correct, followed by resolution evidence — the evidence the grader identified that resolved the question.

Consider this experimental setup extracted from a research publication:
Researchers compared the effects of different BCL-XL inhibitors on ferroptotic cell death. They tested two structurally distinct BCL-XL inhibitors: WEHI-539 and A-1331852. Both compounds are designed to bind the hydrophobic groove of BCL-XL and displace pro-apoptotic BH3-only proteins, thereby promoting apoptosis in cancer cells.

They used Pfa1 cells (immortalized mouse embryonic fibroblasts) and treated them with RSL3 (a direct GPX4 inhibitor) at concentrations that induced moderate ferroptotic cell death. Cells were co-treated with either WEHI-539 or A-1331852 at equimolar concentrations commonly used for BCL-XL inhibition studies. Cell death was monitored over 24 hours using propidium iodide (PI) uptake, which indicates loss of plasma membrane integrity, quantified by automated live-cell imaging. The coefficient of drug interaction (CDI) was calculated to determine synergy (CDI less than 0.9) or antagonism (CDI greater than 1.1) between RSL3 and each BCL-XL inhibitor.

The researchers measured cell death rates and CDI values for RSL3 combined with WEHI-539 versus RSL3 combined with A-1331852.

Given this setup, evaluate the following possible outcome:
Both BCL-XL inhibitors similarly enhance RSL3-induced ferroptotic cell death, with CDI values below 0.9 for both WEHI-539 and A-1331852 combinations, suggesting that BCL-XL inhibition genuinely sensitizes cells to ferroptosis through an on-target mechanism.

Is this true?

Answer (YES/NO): NO